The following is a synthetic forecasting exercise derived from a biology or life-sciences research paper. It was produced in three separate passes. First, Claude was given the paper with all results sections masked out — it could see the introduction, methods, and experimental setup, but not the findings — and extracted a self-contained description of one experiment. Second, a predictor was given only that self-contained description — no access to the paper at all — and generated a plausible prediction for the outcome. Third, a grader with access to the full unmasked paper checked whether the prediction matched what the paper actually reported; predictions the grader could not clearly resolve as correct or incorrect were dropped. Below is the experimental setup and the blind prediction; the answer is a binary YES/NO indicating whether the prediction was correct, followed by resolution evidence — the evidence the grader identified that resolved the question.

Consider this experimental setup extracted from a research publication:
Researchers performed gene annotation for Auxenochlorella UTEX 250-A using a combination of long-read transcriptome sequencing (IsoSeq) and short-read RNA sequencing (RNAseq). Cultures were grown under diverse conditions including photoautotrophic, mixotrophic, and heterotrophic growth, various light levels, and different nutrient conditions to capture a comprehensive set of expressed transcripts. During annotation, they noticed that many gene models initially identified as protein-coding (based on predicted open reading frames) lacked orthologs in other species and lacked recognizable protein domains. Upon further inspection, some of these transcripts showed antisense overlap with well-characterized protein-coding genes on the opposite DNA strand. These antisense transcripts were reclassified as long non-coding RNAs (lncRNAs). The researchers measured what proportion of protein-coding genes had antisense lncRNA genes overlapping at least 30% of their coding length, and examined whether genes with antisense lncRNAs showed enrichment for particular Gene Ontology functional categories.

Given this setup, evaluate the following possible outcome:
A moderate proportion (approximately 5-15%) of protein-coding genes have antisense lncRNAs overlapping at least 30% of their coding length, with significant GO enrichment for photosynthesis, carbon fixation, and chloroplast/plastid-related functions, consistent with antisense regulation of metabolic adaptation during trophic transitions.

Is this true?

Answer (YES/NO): NO